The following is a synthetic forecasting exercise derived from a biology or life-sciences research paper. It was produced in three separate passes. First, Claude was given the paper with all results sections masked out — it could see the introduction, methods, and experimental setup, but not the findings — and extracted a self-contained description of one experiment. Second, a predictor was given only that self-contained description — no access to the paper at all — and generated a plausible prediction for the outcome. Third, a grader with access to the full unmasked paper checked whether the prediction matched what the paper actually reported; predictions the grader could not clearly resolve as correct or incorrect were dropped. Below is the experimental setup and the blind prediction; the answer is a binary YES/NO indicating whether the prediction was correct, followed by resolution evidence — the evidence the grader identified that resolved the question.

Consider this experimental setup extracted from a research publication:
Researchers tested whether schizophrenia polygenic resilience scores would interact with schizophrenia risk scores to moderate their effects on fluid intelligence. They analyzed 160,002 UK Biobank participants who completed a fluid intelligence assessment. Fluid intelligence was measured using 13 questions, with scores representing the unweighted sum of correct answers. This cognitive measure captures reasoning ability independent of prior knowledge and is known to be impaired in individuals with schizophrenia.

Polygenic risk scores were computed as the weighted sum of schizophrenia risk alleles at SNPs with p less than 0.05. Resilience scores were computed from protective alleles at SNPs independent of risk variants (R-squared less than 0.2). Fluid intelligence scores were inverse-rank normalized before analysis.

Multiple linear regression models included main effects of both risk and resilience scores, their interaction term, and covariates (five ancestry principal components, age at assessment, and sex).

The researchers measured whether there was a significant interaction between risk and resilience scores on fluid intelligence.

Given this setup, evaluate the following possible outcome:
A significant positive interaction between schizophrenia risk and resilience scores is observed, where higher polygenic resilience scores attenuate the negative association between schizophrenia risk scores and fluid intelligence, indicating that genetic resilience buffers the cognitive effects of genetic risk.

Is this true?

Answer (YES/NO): YES